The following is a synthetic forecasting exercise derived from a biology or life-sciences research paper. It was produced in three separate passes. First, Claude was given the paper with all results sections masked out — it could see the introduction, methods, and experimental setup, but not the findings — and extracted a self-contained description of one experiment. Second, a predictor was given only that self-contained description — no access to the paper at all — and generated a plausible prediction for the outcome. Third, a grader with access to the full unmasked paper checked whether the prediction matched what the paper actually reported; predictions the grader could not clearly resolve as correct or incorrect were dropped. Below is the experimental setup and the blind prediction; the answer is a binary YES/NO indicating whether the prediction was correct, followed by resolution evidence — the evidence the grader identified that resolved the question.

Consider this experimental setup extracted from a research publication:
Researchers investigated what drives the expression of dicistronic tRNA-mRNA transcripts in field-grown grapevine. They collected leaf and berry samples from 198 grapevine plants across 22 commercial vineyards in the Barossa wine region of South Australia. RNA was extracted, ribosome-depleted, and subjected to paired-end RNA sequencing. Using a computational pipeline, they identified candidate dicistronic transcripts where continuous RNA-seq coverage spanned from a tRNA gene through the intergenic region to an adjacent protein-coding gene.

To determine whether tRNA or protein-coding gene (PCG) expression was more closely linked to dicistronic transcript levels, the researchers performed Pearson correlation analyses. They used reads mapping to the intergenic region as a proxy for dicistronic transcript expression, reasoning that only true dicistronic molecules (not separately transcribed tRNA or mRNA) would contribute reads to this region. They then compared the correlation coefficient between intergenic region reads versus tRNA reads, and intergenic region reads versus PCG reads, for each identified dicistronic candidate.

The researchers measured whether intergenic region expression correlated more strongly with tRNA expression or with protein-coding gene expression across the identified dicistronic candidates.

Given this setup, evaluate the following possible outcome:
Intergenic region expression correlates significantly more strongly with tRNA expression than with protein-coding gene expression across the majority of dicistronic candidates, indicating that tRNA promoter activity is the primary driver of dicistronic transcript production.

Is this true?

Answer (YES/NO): NO